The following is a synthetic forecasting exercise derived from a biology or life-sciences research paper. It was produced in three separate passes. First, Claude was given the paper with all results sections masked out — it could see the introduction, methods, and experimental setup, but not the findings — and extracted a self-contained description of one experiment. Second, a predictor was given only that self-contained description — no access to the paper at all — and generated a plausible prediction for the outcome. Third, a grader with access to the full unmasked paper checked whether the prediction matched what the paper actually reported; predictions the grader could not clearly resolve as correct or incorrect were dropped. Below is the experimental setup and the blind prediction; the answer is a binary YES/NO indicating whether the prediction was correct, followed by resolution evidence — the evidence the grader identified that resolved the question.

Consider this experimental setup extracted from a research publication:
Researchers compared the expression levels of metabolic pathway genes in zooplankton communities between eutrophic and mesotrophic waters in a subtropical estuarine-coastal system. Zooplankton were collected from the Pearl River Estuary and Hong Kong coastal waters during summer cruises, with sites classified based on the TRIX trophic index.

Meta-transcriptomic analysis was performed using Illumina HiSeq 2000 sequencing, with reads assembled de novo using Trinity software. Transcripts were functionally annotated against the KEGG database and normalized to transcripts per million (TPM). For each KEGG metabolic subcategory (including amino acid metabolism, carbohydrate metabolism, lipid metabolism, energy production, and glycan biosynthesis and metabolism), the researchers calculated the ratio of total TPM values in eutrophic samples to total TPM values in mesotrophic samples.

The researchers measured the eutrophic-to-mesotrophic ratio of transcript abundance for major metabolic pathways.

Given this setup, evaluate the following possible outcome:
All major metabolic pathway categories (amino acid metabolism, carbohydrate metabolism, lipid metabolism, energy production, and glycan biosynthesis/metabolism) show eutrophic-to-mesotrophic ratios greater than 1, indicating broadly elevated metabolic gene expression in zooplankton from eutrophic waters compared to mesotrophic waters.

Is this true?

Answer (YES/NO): NO